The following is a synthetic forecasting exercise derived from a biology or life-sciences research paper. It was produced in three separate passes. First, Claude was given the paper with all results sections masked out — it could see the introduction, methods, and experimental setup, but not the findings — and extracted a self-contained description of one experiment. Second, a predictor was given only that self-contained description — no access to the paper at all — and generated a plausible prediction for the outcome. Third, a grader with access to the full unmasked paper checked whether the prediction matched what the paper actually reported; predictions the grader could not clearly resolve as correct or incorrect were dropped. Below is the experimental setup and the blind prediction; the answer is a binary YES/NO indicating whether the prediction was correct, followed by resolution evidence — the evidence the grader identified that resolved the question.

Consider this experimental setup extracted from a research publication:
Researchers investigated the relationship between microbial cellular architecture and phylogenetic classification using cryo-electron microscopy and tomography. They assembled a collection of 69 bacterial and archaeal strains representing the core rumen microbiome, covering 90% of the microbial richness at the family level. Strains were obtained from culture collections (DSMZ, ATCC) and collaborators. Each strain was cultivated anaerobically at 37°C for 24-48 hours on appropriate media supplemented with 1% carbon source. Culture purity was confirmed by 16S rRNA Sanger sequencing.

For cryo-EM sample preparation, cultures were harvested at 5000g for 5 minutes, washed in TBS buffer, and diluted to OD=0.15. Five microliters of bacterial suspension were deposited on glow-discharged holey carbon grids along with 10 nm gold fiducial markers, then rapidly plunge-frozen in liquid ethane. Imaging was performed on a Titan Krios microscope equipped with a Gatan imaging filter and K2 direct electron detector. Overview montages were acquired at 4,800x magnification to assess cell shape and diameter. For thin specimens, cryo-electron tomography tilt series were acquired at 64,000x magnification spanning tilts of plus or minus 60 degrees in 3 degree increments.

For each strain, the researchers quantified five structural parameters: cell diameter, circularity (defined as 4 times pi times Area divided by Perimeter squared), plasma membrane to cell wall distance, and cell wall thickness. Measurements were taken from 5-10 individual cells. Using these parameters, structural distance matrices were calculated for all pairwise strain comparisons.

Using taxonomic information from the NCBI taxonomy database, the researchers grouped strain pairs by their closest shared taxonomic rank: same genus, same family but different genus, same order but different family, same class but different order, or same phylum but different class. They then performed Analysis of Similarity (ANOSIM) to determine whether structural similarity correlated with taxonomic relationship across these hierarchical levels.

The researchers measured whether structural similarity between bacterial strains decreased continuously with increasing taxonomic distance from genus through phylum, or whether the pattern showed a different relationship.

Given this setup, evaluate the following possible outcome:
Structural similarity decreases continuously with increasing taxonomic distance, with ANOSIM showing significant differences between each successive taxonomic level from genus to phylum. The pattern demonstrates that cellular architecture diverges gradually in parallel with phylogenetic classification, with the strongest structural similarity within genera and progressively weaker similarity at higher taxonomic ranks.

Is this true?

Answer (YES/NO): NO